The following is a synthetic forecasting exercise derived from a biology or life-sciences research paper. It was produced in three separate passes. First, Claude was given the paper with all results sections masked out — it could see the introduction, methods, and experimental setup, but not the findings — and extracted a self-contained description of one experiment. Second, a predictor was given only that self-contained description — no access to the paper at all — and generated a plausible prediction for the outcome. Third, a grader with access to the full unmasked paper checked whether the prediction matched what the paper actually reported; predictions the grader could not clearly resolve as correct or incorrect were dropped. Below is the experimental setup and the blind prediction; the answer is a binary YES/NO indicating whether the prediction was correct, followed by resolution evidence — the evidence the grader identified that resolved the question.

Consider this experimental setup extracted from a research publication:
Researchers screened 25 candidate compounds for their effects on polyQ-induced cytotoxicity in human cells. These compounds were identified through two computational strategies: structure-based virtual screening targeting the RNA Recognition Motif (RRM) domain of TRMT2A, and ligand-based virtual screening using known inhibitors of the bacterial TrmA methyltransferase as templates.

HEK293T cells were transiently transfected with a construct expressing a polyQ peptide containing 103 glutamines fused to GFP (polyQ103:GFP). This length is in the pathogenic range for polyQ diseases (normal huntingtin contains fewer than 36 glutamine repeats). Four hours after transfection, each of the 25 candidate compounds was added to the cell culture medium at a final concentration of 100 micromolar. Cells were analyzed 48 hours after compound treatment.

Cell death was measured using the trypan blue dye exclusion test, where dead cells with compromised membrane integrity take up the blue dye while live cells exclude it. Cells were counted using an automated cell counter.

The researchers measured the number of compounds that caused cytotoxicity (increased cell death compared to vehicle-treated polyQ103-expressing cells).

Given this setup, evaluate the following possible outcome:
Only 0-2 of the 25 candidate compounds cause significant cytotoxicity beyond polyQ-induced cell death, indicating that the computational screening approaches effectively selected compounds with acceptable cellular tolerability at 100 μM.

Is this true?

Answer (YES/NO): NO